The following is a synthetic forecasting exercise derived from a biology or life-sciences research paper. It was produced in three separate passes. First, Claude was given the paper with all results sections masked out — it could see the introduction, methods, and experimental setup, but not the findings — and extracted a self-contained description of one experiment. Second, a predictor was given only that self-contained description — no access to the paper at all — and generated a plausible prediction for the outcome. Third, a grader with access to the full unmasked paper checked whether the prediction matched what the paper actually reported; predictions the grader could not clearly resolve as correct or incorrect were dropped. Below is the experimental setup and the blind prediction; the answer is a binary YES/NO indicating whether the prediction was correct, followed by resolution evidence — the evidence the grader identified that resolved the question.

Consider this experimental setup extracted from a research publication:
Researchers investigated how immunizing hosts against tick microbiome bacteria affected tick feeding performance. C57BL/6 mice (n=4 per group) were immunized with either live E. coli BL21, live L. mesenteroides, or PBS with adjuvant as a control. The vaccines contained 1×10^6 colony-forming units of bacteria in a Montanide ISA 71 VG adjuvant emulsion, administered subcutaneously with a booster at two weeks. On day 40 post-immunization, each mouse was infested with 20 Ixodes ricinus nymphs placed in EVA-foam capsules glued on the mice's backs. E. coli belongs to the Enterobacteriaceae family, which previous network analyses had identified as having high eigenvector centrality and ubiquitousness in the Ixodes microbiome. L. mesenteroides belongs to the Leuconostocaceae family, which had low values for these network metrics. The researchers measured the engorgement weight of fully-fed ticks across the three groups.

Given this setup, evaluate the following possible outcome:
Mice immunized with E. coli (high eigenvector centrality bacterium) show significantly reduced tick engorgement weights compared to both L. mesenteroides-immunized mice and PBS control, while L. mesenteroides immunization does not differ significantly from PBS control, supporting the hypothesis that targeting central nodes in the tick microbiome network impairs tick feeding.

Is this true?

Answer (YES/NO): NO